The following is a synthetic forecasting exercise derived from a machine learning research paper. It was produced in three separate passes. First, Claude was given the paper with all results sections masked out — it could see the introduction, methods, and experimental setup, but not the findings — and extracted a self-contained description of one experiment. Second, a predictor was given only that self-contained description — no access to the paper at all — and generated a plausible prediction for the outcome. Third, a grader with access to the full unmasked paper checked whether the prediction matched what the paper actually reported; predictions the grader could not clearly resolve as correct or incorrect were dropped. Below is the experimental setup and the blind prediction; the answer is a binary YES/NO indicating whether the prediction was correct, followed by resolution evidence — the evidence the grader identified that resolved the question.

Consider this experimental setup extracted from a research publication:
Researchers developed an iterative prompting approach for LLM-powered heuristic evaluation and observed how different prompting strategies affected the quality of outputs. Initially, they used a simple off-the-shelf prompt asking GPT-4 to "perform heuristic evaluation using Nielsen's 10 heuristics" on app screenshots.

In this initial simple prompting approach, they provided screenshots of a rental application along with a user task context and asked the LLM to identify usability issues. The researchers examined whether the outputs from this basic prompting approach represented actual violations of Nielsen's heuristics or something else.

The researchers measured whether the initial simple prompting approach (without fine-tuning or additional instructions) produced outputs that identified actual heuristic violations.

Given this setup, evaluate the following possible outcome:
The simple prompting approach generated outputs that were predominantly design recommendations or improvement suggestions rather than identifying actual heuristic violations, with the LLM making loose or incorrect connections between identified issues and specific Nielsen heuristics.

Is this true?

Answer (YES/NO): NO